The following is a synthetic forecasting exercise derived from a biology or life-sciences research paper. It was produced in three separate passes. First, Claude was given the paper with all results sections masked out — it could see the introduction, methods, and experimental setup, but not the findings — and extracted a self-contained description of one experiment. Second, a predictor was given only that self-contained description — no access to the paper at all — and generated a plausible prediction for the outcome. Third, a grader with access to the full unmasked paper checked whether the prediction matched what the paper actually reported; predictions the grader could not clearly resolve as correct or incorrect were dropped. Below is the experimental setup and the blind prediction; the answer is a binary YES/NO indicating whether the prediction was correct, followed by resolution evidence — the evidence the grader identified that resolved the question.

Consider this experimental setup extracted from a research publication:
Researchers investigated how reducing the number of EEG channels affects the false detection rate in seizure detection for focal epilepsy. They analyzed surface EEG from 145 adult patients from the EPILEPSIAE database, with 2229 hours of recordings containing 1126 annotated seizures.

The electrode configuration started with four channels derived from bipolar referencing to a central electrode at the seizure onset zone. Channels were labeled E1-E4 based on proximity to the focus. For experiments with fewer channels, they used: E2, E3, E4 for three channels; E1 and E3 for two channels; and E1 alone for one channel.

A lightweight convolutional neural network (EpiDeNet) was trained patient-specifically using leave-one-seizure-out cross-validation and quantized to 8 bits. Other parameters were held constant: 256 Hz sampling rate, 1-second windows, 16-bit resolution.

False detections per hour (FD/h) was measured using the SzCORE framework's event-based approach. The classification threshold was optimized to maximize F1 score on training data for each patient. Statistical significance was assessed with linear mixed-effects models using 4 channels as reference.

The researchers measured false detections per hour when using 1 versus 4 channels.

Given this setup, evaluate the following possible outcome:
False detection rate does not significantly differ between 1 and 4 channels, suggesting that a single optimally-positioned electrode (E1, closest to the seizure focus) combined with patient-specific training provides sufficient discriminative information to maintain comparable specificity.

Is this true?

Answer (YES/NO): NO